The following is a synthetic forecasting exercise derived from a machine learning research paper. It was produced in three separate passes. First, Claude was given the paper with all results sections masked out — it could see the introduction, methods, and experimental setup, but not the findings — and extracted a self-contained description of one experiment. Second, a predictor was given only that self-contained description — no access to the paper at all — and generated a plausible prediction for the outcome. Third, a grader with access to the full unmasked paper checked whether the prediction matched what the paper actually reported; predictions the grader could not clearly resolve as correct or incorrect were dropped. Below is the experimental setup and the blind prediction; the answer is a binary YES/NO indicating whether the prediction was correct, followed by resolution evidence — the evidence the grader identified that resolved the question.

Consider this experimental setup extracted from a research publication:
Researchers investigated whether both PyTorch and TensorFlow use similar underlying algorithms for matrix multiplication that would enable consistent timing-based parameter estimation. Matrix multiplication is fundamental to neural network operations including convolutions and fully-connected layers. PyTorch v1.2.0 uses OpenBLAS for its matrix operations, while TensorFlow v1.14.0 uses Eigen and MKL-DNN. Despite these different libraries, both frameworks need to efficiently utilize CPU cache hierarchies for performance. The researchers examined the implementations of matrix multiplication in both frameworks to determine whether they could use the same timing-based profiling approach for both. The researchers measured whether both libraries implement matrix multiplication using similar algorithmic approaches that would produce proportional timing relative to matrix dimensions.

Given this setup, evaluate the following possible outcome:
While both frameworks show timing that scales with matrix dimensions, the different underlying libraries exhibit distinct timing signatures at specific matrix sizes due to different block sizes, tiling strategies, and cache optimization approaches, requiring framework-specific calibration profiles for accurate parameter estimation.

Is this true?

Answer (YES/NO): NO